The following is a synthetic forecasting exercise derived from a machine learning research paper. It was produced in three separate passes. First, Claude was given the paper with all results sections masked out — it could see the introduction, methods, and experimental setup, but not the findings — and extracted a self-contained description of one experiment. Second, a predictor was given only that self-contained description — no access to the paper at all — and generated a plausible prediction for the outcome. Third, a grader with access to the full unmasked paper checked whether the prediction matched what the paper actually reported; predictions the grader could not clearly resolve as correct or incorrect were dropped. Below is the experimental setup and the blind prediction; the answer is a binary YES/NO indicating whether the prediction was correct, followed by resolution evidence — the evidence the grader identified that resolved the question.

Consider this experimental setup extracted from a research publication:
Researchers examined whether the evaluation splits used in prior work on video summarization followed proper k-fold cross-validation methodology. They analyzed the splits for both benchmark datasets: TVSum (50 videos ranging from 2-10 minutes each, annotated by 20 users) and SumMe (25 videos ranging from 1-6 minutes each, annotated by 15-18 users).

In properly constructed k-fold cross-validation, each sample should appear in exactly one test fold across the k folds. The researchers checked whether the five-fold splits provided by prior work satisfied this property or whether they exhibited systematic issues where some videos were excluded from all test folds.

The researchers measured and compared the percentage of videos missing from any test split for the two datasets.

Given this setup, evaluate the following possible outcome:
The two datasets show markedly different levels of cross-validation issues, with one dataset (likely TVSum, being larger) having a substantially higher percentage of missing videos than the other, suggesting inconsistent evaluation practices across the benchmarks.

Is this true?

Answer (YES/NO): NO